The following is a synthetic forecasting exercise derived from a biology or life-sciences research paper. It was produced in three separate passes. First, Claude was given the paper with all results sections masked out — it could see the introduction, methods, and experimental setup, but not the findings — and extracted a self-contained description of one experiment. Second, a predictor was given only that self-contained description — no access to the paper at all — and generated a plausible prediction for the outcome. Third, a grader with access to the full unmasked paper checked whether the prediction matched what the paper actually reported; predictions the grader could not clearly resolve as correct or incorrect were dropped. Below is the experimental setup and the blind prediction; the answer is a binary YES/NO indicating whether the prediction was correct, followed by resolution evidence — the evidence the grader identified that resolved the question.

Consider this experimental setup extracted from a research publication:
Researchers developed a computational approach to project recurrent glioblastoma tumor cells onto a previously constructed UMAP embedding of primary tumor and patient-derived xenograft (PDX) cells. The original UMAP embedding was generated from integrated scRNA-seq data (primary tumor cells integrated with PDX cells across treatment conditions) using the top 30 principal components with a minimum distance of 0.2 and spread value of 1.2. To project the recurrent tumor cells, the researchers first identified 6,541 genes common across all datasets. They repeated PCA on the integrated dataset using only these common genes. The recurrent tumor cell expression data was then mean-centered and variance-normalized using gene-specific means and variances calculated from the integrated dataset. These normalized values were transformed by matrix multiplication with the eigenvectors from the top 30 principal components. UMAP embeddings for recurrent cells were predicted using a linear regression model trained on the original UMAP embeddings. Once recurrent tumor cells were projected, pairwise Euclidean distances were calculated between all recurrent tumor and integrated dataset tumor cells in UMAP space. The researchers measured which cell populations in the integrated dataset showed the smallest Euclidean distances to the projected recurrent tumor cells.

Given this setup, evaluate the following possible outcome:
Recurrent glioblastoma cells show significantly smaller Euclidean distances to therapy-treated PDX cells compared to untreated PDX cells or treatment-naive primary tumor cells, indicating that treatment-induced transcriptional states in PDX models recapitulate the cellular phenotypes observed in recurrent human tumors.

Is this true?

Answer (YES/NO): YES